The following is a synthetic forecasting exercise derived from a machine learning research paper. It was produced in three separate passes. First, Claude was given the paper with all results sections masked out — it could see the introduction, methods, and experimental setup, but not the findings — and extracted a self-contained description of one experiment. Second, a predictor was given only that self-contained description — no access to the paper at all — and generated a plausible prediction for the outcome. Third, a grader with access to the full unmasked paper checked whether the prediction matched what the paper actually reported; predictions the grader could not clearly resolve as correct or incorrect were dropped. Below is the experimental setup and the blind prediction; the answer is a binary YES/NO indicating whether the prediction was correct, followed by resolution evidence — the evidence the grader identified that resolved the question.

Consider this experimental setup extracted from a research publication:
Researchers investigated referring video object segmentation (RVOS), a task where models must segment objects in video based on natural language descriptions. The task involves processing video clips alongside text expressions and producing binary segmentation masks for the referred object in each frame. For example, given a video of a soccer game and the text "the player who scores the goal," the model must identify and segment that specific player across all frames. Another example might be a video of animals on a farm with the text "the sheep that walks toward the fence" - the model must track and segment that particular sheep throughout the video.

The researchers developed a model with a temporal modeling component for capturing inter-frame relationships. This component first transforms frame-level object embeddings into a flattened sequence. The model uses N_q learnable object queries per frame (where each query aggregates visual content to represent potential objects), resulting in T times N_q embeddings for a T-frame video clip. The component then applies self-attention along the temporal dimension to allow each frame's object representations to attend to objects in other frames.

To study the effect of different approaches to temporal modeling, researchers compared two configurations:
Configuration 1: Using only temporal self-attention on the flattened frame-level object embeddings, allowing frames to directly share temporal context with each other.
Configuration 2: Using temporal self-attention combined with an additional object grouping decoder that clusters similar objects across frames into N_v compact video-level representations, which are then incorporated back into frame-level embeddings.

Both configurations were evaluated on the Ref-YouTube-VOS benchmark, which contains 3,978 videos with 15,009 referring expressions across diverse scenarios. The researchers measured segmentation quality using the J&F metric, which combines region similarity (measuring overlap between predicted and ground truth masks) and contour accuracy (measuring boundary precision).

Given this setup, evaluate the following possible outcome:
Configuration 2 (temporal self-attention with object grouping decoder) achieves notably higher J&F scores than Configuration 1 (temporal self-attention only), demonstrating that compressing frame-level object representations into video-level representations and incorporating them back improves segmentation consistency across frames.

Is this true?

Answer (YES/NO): YES